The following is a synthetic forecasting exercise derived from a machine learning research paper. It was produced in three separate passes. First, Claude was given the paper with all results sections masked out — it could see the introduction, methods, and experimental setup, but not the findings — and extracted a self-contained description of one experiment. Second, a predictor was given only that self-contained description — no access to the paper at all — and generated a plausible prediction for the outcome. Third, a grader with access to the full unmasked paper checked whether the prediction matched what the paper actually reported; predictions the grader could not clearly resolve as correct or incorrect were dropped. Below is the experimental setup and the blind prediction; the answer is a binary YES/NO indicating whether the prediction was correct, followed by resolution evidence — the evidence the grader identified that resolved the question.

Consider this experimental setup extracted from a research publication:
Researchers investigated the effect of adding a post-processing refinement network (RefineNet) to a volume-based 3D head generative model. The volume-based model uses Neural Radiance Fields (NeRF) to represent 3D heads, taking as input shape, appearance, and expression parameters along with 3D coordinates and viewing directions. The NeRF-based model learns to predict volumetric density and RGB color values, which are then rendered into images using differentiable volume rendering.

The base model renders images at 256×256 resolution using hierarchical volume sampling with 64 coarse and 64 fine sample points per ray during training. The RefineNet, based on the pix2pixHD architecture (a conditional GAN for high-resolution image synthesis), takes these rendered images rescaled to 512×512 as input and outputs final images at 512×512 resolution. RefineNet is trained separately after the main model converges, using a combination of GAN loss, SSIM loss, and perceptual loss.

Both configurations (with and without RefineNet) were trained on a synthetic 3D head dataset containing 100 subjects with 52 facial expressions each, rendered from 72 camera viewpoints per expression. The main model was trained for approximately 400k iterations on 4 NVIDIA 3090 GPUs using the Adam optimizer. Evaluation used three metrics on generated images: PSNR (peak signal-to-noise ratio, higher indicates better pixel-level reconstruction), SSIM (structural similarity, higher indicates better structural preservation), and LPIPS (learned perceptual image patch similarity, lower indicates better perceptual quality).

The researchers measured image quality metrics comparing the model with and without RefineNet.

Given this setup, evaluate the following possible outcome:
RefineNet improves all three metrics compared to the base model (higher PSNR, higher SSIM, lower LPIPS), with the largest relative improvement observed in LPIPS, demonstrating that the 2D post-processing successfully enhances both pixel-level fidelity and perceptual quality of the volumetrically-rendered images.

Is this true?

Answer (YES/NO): NO